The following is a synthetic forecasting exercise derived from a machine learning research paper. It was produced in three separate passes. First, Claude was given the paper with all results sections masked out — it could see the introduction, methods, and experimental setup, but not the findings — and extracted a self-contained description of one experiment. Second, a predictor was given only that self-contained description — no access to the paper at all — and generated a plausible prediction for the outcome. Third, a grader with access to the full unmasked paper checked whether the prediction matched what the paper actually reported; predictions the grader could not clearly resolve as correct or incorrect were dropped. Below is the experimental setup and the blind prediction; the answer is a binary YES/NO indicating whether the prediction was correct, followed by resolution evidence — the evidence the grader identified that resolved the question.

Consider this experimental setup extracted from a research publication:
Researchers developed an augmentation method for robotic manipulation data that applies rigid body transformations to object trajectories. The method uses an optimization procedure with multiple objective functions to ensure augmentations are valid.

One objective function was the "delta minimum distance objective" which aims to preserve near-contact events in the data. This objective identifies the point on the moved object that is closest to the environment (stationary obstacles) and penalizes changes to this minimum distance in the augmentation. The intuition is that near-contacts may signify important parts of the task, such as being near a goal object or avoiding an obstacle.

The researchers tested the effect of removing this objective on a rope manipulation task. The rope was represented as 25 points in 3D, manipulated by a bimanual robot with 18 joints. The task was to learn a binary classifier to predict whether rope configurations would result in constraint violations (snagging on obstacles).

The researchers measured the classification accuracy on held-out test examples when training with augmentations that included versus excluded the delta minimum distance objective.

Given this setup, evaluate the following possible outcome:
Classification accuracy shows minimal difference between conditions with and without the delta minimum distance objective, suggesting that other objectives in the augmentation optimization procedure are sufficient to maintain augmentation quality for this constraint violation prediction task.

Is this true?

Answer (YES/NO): NO